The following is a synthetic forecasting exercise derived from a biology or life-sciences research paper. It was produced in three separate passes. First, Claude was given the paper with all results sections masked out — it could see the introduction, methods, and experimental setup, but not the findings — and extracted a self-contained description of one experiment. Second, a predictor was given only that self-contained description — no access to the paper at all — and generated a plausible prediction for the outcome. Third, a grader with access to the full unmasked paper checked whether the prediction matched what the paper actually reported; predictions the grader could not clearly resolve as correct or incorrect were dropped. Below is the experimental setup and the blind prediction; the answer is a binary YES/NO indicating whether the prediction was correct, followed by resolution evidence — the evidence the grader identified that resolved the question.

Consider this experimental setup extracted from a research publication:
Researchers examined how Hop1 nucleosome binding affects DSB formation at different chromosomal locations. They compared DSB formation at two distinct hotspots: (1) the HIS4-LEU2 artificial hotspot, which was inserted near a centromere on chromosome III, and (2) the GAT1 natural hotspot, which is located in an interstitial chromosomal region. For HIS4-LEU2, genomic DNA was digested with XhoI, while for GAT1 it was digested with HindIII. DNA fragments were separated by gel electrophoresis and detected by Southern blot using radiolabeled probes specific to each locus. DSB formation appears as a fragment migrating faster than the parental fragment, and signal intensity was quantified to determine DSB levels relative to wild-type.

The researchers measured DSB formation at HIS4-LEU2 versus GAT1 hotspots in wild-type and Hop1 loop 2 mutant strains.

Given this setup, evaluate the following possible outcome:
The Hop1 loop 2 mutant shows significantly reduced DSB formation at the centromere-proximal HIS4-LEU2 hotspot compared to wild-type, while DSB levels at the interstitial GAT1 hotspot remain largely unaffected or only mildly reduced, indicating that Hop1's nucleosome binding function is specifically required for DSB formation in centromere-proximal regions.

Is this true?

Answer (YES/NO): NO